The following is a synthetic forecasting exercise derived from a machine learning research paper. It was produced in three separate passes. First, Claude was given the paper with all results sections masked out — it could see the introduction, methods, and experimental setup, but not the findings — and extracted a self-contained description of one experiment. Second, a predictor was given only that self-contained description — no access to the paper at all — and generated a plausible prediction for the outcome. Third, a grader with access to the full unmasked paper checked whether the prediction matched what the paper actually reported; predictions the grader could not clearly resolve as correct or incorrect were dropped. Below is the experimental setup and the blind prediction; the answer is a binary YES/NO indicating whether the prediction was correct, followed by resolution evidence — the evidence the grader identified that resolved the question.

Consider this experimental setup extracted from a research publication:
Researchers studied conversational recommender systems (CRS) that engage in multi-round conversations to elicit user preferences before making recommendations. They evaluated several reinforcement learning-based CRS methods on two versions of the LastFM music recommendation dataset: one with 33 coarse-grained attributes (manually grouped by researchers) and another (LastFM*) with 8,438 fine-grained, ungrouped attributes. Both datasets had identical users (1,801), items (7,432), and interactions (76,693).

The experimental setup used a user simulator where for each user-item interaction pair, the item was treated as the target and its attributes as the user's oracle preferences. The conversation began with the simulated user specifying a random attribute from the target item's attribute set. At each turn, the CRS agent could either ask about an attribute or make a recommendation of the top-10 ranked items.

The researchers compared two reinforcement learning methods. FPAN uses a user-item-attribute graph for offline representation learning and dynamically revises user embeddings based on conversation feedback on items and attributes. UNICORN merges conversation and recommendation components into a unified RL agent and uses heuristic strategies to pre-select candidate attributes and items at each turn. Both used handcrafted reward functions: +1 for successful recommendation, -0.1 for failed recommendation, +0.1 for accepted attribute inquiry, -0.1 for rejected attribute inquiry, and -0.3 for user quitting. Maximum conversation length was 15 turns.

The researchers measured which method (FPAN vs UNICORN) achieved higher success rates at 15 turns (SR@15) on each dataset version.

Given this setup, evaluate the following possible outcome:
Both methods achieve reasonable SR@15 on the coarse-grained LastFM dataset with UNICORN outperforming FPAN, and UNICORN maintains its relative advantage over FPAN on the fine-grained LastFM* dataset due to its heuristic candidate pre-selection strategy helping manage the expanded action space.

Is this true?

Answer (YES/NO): NO